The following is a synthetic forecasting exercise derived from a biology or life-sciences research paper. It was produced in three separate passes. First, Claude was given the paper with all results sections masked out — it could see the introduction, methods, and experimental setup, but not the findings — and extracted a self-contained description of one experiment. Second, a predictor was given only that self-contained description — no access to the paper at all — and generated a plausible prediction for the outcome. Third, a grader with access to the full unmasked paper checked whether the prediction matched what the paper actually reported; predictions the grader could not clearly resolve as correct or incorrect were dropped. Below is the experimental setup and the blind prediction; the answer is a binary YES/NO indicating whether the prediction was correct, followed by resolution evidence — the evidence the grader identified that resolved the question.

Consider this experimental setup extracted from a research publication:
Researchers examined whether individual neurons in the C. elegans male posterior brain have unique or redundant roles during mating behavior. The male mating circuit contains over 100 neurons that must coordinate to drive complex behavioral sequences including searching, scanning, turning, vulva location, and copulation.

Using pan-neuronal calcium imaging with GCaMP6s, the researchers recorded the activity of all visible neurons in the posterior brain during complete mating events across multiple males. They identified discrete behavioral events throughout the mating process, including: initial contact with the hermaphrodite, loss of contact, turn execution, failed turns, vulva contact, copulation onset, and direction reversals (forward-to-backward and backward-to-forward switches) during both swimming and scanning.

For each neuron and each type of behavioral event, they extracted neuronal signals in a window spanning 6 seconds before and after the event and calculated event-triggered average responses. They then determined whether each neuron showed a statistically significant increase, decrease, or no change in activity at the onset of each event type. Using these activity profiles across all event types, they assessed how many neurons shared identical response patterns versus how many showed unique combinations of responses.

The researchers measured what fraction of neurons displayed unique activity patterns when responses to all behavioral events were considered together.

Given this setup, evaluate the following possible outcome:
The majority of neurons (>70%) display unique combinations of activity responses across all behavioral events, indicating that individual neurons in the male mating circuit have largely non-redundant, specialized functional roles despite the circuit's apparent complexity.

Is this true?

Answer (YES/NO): YES